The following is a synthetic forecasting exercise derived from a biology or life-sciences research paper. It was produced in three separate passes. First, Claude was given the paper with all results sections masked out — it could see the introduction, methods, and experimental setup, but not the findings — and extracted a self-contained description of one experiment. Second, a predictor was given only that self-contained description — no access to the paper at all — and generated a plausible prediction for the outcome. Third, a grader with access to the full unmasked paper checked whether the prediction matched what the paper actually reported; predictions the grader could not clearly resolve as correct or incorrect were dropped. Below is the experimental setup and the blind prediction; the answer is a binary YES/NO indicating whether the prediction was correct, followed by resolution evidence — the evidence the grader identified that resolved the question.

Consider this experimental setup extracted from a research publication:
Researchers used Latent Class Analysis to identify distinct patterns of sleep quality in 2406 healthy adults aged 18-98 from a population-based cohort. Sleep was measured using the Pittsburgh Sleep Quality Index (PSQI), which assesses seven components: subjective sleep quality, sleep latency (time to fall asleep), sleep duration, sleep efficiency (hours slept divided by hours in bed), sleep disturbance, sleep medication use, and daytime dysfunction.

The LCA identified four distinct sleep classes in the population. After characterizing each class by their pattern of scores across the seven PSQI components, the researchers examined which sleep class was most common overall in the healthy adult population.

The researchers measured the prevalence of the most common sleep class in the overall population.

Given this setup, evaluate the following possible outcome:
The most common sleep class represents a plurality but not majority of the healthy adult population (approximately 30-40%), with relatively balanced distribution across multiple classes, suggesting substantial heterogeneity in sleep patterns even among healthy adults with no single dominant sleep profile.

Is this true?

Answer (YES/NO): NO